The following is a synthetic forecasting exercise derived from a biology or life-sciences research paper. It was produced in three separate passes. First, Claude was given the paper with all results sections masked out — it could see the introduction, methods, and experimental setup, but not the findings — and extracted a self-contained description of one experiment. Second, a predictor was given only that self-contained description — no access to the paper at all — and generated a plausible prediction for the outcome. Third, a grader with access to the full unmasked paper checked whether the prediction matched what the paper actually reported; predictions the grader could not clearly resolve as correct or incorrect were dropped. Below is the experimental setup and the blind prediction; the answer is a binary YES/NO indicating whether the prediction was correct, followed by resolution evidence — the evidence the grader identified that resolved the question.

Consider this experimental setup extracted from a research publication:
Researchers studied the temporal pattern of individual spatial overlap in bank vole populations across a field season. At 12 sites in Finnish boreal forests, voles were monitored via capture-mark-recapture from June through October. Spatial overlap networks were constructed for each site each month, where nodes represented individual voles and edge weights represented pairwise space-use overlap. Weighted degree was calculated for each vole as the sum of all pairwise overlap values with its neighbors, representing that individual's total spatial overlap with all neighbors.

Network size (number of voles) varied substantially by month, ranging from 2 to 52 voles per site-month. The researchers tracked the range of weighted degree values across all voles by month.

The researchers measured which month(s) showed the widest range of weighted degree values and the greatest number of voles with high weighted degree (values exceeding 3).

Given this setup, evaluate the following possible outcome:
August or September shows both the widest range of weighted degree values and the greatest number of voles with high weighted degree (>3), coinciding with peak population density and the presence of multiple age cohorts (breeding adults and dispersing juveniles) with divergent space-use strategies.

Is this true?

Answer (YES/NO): YES